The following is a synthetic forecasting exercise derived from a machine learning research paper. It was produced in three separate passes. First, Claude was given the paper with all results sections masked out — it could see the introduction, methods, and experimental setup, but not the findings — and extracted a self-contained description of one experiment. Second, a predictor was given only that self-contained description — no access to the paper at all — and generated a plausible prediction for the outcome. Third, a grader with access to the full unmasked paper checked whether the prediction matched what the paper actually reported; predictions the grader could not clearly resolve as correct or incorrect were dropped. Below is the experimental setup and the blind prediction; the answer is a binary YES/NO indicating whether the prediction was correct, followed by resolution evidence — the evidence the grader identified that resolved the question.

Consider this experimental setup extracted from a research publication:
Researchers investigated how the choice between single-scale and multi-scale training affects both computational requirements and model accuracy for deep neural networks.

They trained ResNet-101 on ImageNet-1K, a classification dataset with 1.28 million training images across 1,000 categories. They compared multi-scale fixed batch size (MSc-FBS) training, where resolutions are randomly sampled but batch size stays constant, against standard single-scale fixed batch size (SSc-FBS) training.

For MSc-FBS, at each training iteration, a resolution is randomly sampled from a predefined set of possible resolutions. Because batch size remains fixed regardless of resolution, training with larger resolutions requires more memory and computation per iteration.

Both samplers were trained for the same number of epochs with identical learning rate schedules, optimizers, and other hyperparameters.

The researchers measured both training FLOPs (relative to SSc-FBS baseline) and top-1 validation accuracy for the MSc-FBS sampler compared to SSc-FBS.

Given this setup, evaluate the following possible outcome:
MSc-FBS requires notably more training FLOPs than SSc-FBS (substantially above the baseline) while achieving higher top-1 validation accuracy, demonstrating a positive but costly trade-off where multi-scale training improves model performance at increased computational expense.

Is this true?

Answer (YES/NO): NO